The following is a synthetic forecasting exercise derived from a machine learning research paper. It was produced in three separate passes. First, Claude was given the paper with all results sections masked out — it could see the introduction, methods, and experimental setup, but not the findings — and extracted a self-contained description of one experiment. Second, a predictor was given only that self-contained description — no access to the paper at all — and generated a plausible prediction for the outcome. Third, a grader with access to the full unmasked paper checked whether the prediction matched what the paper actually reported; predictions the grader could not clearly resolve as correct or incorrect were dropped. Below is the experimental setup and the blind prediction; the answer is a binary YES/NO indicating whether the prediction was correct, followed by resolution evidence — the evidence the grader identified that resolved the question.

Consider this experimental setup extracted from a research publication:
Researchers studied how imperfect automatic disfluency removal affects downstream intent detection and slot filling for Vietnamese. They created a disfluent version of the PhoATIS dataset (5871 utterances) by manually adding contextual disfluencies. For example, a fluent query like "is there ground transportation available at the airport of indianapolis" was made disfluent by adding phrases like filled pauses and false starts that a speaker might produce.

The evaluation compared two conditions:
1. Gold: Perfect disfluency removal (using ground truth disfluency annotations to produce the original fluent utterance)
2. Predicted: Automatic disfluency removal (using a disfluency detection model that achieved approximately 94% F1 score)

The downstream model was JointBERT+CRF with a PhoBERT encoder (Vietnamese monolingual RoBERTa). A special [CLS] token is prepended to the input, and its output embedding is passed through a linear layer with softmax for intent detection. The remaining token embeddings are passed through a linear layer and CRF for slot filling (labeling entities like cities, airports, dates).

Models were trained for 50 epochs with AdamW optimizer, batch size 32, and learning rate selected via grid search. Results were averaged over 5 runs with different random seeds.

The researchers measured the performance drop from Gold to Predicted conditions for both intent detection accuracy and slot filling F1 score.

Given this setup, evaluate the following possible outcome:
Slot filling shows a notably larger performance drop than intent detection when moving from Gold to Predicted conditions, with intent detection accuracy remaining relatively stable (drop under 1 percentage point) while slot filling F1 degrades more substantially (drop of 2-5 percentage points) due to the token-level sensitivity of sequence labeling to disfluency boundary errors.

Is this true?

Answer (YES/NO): NO